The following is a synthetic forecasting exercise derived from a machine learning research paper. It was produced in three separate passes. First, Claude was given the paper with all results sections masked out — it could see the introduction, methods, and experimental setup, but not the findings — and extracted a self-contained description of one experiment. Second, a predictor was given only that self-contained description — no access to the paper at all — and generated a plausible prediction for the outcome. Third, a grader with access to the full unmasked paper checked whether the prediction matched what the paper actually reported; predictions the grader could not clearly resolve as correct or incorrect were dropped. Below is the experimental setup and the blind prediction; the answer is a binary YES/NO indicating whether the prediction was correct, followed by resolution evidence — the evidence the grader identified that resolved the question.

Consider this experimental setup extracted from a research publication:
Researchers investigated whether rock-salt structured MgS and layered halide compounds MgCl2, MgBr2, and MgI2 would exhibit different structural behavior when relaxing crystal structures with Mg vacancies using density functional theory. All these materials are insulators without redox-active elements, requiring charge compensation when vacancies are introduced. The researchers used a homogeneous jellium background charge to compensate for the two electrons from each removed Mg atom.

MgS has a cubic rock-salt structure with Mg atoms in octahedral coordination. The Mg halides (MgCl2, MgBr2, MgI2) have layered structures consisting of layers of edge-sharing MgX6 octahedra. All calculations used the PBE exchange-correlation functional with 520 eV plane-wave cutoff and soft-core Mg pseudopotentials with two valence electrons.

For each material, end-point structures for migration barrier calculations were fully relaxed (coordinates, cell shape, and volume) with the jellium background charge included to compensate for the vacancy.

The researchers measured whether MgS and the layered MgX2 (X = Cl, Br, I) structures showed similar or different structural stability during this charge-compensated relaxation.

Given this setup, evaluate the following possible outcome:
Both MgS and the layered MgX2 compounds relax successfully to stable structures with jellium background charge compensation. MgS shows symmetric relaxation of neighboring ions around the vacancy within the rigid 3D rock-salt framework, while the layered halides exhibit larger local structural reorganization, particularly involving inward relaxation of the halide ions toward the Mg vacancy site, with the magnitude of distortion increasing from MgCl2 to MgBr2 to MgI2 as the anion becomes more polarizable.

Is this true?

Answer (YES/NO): NO